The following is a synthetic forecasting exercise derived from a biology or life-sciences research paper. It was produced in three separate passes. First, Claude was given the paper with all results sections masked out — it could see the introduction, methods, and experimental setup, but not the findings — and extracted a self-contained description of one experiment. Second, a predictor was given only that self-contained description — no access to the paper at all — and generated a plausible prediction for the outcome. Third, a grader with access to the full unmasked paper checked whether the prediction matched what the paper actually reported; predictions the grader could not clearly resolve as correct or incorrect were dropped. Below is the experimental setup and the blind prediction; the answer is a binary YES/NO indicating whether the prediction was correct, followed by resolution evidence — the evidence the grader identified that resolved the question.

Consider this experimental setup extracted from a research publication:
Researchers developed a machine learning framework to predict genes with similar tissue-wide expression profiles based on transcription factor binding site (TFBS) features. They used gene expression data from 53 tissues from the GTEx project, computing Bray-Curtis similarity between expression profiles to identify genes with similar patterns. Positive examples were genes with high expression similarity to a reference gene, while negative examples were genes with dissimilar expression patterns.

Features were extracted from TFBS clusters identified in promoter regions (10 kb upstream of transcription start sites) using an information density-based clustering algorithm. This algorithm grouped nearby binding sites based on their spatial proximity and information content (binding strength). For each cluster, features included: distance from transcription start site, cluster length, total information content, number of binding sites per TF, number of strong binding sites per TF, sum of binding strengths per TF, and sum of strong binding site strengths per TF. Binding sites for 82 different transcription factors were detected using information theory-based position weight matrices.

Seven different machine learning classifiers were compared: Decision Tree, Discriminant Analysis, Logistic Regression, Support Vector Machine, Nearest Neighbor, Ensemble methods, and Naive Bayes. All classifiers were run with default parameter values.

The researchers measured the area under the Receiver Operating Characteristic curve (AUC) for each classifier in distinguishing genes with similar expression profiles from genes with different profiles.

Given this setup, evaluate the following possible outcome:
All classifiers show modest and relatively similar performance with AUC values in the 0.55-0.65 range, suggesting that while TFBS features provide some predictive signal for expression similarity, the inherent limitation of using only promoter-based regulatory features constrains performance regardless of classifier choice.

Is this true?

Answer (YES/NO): NO